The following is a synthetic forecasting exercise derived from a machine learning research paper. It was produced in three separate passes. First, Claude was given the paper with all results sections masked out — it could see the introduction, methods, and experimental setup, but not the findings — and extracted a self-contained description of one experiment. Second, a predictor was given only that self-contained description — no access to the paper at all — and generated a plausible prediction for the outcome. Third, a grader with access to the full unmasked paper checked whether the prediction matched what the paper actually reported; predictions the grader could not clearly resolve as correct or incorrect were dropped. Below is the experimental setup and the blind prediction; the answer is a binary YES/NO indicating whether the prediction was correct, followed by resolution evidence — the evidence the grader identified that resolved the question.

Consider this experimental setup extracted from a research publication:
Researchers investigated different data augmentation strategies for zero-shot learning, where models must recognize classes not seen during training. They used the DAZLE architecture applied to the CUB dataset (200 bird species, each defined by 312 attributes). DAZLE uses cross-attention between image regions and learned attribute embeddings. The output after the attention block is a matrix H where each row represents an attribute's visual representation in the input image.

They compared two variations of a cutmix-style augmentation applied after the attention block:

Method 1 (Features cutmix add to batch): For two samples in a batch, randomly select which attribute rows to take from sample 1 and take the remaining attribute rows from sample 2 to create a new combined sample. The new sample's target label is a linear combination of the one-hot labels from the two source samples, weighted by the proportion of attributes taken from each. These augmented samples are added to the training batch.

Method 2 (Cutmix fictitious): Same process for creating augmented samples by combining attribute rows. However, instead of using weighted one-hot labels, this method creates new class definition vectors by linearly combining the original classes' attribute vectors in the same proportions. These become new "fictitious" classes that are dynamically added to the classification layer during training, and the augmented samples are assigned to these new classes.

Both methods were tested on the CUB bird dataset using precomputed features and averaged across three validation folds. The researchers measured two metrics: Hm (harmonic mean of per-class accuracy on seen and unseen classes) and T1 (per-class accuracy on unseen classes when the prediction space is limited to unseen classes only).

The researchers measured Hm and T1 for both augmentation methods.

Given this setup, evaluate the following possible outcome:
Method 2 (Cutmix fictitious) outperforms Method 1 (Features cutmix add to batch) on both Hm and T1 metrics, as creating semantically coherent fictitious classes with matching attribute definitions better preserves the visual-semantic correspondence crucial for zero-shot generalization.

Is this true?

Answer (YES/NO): NO